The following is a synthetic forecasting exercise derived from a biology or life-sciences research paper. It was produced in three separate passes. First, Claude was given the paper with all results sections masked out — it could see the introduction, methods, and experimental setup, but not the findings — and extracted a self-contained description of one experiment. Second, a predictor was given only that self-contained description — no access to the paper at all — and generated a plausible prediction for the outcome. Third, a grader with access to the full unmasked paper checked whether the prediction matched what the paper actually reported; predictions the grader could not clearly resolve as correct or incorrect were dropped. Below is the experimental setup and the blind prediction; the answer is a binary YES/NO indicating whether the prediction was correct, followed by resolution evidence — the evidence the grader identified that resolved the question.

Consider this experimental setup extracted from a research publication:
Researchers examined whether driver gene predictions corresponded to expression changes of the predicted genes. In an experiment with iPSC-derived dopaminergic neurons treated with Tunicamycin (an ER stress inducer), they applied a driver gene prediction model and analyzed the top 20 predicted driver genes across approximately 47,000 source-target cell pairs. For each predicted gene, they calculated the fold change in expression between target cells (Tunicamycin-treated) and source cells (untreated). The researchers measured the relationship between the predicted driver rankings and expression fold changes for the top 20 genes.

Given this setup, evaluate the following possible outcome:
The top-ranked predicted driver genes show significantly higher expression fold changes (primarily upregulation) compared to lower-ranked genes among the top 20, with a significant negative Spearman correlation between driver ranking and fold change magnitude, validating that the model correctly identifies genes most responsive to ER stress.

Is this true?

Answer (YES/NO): NO